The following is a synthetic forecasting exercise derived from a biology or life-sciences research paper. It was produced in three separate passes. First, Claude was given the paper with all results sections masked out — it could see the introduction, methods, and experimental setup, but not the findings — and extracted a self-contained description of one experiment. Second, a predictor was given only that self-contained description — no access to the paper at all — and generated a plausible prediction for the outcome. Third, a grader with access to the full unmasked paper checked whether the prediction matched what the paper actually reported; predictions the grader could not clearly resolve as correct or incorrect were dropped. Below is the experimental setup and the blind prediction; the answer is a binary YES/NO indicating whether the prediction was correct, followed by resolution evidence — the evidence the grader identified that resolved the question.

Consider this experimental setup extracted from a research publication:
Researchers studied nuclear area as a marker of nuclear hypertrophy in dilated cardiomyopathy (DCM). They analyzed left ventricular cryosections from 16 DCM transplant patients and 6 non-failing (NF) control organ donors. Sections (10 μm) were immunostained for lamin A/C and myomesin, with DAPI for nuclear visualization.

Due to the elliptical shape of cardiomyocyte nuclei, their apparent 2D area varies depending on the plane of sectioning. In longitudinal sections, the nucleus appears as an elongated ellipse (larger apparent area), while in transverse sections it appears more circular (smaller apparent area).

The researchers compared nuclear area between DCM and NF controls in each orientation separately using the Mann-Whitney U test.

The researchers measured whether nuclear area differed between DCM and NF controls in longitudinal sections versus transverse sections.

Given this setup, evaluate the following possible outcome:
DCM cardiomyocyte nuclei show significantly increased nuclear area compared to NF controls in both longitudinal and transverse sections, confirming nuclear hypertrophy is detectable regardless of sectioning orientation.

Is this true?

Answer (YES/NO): NO